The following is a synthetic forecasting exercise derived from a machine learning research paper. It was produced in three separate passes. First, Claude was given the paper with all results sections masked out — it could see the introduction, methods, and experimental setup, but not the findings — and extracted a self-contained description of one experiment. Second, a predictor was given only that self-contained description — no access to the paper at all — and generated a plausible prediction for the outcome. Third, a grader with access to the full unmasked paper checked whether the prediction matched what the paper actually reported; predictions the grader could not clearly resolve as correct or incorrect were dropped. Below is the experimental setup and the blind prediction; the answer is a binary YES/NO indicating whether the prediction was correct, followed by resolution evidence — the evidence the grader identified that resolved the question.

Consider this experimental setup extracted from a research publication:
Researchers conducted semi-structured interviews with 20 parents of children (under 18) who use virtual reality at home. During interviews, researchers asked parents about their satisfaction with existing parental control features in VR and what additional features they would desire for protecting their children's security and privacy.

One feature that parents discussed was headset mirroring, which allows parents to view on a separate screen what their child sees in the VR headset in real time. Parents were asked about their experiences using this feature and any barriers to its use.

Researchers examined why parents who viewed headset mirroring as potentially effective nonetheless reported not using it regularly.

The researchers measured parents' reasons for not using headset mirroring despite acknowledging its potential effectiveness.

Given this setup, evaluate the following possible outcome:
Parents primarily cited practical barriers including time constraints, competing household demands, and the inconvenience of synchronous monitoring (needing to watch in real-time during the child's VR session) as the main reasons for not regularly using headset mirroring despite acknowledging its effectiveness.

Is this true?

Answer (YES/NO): NO